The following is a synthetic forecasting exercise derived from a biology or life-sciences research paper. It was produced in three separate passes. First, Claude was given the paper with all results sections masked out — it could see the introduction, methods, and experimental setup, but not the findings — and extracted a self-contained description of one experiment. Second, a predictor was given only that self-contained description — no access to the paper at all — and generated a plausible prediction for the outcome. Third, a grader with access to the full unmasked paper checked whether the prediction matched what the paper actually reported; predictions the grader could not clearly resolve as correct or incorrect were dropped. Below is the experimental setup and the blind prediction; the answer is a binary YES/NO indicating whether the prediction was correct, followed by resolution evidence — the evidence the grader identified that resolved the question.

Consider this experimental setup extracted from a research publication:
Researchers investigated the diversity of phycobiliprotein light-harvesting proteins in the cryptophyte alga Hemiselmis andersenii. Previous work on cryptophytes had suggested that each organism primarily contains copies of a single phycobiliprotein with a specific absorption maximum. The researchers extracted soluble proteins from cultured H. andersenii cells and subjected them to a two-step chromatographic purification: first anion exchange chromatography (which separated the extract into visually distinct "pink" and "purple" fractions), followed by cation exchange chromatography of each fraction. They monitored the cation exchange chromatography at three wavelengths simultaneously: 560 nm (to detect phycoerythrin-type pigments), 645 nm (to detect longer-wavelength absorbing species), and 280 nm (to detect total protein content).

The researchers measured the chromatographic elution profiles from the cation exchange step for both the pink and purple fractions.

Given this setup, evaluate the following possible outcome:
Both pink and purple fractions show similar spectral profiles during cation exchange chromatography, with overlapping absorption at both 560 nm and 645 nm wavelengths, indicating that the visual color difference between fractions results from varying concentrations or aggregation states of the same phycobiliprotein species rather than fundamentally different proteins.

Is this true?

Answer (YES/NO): NO